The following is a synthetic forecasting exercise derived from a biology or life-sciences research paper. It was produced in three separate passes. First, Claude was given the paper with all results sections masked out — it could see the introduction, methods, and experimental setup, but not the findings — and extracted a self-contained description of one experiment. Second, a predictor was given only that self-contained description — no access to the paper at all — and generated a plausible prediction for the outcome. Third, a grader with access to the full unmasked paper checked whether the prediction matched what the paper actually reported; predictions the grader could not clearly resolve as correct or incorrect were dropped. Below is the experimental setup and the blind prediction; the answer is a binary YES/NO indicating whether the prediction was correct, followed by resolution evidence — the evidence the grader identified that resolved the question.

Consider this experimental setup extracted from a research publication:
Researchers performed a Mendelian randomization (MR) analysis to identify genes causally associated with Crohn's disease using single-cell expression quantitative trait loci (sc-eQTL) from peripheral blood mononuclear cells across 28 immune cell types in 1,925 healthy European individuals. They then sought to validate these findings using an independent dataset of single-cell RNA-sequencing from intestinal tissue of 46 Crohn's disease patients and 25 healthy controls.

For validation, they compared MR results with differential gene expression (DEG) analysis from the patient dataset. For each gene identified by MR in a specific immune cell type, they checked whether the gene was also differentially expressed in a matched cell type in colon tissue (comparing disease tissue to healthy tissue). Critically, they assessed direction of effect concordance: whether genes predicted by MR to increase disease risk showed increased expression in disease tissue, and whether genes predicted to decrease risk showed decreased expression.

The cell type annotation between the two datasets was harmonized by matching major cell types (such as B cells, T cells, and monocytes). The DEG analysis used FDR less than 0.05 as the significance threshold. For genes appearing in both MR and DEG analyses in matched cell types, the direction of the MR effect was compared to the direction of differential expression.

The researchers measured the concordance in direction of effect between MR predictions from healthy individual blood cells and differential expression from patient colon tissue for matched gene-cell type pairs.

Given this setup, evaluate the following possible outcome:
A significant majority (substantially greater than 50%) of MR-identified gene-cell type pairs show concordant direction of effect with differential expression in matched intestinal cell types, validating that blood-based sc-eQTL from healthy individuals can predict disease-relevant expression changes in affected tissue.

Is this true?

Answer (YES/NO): NO